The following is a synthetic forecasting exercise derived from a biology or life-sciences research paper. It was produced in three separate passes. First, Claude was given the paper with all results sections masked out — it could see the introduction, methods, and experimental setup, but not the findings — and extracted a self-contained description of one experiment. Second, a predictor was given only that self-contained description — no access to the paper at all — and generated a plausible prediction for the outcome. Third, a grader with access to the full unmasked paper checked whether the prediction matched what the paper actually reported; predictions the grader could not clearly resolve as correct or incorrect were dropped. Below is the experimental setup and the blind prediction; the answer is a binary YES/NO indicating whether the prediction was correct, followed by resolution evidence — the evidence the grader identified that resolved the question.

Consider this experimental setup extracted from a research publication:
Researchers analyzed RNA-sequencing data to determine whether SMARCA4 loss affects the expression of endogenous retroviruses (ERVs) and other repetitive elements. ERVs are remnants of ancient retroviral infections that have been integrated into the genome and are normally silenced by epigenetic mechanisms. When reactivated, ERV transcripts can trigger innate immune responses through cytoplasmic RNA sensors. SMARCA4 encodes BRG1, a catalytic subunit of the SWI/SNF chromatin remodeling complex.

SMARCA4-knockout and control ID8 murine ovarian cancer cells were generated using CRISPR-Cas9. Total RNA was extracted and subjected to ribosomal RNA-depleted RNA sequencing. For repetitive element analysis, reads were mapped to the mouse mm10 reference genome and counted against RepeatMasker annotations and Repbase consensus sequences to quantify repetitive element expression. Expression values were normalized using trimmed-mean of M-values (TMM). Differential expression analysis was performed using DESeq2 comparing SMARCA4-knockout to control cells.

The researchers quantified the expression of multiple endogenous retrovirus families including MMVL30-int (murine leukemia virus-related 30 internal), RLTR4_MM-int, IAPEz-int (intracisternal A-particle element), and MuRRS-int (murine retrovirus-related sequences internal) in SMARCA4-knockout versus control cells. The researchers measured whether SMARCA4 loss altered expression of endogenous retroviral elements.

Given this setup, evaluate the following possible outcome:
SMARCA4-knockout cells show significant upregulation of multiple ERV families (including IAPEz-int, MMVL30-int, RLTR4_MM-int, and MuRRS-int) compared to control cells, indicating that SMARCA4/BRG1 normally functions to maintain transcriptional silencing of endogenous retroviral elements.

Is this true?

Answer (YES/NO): YES